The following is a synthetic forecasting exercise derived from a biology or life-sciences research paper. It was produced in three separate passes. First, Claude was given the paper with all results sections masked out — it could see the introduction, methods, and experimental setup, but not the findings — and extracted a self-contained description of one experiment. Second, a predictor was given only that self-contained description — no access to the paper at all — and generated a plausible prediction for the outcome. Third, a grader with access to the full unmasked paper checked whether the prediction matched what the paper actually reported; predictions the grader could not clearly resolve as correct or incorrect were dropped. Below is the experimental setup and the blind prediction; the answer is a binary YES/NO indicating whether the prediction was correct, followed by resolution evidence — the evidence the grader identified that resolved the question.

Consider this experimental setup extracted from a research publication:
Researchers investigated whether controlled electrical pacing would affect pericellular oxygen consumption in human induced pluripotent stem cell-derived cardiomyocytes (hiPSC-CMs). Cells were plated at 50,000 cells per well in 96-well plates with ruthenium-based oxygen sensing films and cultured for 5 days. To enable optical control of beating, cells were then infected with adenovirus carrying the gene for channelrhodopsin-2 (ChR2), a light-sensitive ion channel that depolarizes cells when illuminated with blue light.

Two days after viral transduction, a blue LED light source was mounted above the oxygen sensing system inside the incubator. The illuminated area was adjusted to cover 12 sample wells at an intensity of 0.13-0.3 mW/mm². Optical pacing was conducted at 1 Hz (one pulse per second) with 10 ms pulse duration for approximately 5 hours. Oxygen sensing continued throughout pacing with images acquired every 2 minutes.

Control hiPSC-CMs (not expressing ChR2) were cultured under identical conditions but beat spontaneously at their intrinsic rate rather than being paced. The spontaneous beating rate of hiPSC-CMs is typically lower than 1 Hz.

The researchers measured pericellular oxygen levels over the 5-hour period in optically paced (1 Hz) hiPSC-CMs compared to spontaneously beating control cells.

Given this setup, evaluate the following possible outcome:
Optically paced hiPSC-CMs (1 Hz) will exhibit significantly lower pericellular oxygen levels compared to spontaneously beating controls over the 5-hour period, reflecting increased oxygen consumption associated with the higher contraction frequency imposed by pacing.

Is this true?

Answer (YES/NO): NO